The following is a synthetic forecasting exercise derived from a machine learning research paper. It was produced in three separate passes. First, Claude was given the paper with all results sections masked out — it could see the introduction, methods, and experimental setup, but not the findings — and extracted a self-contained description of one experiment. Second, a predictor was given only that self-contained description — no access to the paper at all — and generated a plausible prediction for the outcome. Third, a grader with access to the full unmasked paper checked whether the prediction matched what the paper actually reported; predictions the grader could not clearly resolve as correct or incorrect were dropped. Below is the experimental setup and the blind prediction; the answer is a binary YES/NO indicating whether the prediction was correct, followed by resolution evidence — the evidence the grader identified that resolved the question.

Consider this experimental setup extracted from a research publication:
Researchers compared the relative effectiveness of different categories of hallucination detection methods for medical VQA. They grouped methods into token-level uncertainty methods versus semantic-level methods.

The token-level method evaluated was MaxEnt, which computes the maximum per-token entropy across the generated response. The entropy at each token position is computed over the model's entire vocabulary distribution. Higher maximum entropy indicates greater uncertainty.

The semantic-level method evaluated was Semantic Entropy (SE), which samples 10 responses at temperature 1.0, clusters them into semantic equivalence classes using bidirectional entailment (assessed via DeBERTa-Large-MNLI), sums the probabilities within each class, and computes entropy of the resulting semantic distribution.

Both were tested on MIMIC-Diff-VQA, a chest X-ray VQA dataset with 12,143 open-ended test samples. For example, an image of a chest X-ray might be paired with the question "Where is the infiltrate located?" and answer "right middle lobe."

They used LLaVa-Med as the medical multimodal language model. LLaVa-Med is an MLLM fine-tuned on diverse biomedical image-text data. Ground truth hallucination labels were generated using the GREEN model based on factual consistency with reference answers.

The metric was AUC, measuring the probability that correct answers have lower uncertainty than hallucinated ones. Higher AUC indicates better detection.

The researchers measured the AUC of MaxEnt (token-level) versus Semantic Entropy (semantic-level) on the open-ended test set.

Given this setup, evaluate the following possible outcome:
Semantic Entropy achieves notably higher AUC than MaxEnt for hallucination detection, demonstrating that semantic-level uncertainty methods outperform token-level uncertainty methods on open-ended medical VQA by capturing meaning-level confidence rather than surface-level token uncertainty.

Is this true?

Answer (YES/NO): YES